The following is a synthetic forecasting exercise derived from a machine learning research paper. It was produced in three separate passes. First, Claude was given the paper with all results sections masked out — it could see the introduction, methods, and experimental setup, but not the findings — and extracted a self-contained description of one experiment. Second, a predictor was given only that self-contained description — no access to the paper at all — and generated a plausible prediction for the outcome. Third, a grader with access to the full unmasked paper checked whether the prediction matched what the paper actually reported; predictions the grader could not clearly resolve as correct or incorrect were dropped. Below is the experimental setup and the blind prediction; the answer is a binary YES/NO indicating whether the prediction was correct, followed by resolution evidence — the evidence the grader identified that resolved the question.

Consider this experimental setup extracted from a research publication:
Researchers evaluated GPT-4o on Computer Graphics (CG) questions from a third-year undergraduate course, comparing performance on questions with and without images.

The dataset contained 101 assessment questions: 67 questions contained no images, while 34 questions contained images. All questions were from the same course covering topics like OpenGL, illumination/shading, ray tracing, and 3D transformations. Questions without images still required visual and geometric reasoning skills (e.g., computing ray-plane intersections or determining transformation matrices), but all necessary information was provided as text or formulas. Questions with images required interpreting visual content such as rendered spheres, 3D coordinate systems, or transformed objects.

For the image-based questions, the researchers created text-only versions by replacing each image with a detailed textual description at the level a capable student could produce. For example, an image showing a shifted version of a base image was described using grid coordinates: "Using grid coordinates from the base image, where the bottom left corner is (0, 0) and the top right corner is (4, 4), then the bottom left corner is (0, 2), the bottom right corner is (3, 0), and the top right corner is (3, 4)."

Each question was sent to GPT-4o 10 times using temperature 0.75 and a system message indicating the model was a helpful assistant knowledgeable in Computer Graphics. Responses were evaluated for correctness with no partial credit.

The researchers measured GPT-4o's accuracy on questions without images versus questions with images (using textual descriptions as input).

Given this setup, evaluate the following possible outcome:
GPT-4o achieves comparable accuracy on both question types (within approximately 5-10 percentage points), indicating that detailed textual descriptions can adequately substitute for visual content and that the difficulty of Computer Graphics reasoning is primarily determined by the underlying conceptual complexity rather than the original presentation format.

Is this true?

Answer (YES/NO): NO